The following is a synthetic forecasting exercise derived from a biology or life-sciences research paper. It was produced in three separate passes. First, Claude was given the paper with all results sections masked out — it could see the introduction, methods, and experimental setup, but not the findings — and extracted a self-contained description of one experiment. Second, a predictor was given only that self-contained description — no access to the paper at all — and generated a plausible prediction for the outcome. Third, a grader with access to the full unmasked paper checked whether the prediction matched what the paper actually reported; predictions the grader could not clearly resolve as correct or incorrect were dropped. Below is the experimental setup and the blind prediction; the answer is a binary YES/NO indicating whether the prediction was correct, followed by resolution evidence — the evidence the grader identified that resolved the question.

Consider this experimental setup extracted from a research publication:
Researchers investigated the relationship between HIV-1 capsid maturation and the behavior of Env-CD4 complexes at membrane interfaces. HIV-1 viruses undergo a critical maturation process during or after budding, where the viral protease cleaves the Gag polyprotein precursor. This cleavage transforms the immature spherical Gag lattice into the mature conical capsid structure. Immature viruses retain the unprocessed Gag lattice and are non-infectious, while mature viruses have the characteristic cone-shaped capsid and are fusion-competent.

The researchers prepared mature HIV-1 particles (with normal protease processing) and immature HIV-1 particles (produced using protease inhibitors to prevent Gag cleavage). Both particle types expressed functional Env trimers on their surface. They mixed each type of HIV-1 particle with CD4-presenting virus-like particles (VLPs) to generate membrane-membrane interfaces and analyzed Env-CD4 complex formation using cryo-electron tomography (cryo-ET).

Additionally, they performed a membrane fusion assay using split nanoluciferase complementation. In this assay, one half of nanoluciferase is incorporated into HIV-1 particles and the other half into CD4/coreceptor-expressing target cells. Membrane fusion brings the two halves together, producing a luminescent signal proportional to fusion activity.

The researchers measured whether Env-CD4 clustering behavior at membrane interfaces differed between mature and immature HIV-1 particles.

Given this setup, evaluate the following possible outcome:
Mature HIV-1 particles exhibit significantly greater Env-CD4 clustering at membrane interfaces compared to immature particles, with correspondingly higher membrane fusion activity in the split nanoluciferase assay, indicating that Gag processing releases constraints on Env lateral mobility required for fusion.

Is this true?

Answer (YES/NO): YES